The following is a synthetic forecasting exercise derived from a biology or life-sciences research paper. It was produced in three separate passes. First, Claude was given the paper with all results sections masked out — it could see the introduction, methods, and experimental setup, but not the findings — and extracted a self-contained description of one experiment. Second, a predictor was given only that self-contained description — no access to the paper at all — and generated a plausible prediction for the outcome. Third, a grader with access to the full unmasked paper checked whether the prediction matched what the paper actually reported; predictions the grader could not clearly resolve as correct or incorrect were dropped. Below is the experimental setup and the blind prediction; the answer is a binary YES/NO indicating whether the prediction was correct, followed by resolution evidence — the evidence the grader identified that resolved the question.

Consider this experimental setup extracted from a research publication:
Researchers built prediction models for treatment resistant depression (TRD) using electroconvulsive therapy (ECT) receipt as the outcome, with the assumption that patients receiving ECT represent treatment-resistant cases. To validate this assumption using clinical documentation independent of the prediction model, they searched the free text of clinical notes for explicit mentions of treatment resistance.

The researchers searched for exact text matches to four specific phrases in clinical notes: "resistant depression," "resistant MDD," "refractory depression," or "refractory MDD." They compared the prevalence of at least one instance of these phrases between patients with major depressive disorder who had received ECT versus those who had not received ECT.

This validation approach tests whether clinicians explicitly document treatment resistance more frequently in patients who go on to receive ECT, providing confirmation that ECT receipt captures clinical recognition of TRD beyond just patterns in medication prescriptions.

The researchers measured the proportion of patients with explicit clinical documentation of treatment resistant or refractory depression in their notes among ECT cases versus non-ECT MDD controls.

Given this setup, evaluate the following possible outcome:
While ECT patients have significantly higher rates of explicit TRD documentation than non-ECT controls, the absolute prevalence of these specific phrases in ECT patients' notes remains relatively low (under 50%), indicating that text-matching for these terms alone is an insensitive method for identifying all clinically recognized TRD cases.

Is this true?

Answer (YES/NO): YES